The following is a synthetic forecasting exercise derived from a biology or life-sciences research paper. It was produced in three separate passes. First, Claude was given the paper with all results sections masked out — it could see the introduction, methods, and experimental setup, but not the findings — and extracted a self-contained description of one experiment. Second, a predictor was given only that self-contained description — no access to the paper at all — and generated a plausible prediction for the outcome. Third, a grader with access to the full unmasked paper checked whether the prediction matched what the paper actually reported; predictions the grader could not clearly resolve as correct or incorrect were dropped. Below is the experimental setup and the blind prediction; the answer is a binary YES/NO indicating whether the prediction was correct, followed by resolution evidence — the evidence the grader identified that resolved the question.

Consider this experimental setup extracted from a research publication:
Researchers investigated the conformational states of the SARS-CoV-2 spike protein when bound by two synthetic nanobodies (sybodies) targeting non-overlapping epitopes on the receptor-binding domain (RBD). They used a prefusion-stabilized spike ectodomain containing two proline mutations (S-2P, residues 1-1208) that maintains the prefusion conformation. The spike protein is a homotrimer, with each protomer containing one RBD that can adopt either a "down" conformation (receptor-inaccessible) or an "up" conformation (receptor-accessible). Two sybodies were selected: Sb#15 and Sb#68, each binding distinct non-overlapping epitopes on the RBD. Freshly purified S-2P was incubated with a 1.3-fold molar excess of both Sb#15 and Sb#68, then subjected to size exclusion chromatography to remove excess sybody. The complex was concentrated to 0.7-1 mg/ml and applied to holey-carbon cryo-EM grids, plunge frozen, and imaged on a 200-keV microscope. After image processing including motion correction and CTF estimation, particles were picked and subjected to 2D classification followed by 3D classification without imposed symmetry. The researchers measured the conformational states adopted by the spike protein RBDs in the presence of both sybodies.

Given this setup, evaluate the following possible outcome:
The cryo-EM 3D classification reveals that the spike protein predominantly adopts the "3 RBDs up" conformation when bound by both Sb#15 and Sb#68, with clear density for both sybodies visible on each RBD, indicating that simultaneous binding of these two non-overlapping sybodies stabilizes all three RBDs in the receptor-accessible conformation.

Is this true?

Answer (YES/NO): NO